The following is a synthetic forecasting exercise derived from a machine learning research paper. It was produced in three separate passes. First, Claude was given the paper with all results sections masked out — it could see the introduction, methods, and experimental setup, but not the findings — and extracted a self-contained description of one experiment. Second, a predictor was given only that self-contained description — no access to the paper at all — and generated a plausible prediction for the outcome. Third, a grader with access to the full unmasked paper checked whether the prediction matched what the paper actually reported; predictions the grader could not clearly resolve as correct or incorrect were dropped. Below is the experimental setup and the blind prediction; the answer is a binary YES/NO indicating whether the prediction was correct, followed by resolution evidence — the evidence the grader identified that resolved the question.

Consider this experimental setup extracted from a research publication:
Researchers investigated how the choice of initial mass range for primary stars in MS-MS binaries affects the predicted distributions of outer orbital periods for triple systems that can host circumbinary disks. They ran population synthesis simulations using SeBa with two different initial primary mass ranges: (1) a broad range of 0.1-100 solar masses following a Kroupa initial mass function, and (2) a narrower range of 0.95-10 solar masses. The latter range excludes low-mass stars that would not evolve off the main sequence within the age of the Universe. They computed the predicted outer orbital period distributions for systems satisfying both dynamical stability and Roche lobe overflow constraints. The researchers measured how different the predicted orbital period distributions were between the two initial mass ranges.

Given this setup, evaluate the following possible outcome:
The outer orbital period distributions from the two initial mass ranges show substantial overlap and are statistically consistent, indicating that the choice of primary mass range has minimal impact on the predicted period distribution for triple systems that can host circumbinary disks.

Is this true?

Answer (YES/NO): YES